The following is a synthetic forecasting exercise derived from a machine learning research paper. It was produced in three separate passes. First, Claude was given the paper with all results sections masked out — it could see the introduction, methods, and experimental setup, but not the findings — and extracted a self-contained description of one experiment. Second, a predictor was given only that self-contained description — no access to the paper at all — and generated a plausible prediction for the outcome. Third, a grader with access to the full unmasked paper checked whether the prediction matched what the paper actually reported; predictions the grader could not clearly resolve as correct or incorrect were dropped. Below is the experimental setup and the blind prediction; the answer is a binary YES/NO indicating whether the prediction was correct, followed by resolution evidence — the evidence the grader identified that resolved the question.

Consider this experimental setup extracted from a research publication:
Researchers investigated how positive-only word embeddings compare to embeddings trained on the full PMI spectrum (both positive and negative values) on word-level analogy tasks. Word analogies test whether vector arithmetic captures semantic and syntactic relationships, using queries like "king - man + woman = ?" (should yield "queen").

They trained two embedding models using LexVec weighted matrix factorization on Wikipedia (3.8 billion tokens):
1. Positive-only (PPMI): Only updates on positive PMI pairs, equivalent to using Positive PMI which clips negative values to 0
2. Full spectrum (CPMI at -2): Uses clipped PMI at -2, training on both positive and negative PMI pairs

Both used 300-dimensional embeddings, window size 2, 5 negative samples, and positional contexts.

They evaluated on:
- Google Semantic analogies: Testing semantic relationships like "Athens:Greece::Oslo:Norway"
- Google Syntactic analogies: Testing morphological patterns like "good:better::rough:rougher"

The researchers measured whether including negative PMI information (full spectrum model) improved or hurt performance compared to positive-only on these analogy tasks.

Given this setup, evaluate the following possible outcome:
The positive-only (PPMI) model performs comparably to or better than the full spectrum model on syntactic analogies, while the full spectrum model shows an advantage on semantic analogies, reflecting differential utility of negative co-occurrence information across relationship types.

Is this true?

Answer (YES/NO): NO